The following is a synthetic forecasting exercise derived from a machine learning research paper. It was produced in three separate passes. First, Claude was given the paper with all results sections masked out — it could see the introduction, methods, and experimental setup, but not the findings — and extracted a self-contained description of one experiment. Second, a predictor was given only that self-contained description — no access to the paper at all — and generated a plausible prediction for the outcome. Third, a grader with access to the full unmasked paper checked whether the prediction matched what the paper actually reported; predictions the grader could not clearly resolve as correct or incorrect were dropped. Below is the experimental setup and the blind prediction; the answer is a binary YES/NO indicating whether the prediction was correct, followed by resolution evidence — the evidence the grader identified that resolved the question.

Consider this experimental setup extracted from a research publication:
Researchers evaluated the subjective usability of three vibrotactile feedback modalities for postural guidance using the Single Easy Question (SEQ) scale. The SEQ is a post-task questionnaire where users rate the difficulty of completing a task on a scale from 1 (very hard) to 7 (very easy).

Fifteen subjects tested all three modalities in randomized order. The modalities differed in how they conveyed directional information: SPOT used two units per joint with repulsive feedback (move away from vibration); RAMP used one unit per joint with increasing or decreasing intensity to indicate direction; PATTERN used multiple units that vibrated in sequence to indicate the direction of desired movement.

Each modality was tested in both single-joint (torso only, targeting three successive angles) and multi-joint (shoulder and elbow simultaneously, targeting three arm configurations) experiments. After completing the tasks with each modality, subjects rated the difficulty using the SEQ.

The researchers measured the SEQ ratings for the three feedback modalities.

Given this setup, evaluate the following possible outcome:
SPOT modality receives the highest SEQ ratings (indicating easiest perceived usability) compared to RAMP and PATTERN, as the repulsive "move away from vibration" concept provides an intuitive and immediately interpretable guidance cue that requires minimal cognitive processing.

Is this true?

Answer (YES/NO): YES